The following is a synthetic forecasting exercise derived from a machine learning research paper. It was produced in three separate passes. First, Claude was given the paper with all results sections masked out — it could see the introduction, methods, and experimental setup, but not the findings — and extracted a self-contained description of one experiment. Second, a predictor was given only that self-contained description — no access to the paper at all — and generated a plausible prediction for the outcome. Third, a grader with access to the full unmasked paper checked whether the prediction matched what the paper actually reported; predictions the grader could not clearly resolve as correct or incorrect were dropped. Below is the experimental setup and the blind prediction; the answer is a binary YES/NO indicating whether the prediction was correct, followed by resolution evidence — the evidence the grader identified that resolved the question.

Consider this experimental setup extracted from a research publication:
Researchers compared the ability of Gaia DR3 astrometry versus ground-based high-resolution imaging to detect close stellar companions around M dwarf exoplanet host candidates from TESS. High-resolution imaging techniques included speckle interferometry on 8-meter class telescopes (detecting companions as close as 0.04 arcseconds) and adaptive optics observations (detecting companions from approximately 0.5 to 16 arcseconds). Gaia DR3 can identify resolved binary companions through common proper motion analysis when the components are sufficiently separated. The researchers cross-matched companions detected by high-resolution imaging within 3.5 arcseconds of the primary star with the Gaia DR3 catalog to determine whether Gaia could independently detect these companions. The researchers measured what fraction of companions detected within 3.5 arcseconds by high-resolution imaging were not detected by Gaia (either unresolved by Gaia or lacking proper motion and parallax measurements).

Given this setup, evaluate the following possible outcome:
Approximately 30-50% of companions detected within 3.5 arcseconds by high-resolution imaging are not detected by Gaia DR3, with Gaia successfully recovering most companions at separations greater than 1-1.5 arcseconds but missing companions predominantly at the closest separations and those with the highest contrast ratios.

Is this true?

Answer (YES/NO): YES